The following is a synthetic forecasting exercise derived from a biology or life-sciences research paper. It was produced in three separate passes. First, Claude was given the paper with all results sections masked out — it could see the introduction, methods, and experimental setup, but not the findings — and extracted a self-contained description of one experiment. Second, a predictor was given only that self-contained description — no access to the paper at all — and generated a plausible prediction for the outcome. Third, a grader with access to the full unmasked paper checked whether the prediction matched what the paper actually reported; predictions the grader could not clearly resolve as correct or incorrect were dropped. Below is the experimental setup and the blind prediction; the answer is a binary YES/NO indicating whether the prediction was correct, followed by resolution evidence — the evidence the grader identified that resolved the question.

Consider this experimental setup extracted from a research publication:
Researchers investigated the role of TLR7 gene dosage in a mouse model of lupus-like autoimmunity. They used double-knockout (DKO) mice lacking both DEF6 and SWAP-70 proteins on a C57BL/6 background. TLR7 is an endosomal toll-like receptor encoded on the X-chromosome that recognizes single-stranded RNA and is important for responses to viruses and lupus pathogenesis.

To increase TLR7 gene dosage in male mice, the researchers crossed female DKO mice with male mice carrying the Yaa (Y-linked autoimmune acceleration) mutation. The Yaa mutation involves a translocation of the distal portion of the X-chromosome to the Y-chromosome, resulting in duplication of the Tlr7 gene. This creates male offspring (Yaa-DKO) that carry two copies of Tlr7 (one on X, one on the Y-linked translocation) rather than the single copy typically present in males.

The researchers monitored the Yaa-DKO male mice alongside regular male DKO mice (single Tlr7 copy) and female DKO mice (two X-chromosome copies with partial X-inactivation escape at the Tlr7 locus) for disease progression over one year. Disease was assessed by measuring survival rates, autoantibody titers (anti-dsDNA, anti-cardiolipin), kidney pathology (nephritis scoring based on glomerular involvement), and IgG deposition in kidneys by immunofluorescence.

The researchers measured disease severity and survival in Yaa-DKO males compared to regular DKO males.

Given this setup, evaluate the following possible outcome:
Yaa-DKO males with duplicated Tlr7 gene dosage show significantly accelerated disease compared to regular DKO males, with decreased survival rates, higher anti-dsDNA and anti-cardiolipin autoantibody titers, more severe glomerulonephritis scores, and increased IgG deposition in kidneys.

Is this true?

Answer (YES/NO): YES